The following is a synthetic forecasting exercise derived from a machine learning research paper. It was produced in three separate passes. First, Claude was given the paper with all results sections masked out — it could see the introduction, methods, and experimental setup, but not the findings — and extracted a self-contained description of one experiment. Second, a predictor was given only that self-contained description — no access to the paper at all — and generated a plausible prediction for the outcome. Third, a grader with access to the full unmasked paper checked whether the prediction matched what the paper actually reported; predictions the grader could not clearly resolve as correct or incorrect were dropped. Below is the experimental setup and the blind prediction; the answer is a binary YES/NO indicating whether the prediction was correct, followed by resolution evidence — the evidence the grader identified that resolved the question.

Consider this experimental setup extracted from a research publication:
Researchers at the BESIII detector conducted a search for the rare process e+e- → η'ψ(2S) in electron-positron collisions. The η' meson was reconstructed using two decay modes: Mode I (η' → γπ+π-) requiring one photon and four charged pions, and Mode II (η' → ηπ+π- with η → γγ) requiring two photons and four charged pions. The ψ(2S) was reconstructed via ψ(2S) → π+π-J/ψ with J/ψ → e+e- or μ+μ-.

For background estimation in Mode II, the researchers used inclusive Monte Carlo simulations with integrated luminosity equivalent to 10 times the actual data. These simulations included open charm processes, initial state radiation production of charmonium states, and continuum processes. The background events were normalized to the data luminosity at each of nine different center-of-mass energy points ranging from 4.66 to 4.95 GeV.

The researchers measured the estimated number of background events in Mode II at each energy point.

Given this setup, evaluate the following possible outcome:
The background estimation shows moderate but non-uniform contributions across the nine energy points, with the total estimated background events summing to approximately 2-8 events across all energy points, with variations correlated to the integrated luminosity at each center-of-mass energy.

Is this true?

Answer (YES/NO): NO